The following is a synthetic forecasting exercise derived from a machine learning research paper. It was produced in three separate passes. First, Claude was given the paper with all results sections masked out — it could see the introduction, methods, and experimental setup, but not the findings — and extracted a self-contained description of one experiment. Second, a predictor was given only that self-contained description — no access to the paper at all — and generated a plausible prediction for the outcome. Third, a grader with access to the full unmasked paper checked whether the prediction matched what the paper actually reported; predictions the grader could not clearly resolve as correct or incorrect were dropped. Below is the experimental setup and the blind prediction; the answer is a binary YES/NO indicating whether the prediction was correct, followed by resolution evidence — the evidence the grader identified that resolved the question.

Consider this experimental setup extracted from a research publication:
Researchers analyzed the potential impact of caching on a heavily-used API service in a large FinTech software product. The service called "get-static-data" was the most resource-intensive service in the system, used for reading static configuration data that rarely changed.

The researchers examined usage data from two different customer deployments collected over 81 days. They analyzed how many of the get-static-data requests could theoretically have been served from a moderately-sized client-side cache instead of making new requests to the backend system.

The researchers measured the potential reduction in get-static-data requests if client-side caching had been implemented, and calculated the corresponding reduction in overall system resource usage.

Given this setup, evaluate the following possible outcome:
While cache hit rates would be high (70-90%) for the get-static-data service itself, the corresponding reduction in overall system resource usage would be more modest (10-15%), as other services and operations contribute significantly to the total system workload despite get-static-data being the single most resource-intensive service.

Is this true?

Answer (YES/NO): NO